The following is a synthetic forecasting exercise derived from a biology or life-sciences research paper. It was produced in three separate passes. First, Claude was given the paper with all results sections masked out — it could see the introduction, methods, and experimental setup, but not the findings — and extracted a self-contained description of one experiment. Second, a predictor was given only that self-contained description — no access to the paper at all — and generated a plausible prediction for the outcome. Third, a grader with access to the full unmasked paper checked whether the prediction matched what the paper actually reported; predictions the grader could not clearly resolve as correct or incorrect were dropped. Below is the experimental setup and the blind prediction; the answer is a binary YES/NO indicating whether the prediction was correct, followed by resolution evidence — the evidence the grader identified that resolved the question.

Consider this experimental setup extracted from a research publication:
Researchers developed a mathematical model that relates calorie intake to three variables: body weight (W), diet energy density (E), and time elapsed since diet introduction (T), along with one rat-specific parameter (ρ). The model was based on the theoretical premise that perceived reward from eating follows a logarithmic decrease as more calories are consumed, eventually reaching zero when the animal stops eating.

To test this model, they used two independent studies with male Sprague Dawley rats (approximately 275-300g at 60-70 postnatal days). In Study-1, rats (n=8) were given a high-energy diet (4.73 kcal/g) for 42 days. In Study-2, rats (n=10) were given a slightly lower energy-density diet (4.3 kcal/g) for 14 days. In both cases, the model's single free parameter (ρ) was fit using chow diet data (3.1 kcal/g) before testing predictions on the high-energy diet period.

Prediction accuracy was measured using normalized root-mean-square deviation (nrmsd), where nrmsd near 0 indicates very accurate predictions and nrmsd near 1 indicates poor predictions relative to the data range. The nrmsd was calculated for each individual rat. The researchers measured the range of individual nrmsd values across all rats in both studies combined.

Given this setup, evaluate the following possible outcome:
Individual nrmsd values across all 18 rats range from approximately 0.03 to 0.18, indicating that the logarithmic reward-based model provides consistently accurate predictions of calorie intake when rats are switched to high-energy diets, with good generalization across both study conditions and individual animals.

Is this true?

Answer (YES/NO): NO